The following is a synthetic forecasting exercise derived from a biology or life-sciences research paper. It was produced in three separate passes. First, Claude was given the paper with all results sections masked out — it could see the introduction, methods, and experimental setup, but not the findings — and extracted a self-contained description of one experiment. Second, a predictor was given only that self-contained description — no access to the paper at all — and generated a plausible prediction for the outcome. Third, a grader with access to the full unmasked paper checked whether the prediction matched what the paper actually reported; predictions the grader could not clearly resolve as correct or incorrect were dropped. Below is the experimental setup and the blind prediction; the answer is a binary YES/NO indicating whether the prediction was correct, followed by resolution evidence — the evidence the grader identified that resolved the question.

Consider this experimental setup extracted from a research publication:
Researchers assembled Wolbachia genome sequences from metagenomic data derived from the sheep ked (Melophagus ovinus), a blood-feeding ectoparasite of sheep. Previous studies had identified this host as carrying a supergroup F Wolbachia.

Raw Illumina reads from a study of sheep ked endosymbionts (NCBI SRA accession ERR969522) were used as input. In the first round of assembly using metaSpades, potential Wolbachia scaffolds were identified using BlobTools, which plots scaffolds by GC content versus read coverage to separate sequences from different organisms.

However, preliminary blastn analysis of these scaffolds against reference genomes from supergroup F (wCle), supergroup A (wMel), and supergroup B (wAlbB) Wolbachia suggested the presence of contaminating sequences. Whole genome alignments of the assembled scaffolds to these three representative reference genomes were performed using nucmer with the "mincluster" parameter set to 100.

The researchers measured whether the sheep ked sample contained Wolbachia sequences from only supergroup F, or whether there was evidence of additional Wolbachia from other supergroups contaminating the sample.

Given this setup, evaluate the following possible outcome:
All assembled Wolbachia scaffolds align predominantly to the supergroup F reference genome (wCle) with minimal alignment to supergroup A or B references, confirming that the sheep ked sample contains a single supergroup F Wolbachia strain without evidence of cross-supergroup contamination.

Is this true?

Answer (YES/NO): NO